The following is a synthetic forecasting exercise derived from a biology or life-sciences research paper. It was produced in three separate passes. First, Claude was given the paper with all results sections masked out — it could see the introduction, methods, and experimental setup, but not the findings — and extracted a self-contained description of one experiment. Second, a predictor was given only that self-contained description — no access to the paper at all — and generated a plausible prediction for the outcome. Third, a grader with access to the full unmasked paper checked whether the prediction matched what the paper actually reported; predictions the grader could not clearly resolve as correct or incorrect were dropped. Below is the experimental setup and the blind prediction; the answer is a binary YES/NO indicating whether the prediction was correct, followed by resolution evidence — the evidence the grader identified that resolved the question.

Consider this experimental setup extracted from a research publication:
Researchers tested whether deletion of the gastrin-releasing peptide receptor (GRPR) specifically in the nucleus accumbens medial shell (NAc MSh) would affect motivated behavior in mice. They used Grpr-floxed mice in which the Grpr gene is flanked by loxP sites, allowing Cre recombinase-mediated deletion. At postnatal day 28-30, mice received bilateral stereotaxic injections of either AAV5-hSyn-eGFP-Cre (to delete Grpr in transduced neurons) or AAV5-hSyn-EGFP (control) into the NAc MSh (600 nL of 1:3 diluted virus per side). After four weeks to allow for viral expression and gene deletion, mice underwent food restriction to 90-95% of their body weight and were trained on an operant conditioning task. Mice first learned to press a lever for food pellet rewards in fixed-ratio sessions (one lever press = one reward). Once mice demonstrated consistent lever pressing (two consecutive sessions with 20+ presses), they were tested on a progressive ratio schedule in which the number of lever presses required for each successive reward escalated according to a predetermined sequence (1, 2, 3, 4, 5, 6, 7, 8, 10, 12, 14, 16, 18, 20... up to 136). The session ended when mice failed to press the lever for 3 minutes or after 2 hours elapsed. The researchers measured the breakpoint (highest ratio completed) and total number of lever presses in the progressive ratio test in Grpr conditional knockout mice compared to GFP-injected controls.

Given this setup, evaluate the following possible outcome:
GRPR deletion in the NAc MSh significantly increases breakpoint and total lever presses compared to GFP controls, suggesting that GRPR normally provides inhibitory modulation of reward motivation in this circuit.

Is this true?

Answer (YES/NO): YES